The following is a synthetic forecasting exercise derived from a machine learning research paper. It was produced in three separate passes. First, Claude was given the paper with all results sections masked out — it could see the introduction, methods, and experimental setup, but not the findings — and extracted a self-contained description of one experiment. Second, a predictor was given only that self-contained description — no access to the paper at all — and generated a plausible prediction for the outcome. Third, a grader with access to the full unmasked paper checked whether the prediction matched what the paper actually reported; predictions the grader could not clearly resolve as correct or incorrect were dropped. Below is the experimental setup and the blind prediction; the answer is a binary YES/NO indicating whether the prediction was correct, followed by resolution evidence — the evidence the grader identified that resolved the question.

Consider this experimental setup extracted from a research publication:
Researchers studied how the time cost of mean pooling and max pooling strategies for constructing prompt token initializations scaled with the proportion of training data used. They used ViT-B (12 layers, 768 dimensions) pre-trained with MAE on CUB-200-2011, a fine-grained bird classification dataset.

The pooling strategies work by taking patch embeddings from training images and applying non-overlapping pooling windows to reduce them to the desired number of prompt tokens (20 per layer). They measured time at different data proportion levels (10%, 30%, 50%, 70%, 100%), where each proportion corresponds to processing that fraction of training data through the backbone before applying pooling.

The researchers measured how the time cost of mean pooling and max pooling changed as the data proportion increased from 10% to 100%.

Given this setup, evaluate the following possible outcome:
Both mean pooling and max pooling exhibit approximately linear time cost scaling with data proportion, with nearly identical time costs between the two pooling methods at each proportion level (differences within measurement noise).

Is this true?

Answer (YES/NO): NO